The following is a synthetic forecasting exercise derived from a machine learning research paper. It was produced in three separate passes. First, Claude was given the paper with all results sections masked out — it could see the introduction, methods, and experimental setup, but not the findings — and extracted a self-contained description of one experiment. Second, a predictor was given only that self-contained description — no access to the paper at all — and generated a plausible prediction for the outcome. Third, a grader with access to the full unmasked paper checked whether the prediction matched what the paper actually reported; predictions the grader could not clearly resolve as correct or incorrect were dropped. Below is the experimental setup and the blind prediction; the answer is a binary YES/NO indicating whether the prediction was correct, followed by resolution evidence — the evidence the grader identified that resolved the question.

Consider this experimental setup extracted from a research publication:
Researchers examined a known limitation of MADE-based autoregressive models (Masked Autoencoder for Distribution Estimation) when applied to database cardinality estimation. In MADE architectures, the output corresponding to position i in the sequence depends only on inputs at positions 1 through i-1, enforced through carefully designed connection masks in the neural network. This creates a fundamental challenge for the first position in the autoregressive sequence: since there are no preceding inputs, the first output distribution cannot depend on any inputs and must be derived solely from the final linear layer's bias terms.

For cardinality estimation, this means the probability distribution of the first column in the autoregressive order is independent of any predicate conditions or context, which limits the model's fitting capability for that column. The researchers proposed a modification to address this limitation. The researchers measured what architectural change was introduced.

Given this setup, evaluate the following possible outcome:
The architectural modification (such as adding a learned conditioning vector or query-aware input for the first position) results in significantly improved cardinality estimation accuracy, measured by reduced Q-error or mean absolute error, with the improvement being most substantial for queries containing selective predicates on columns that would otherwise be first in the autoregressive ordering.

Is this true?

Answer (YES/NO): NO